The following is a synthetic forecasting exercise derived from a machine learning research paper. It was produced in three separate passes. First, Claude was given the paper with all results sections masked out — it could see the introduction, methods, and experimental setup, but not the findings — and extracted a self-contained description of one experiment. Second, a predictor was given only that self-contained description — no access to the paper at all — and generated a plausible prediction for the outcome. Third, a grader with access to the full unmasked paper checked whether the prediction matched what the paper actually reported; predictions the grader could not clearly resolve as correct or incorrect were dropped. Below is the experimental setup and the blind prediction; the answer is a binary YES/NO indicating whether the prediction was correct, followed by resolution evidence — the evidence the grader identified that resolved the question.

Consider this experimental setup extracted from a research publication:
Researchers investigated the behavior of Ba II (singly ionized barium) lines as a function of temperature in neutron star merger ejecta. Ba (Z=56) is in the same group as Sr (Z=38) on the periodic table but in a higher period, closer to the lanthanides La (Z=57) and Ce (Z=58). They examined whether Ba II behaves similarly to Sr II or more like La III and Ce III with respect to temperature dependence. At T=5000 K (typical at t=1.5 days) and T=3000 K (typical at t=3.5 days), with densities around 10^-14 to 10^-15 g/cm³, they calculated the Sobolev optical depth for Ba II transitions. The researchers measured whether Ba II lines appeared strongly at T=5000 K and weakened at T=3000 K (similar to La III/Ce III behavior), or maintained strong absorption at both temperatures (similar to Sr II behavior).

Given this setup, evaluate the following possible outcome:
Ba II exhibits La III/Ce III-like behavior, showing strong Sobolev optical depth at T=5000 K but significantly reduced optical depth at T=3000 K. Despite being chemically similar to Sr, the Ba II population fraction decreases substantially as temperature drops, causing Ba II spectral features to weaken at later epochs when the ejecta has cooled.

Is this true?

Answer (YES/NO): NO